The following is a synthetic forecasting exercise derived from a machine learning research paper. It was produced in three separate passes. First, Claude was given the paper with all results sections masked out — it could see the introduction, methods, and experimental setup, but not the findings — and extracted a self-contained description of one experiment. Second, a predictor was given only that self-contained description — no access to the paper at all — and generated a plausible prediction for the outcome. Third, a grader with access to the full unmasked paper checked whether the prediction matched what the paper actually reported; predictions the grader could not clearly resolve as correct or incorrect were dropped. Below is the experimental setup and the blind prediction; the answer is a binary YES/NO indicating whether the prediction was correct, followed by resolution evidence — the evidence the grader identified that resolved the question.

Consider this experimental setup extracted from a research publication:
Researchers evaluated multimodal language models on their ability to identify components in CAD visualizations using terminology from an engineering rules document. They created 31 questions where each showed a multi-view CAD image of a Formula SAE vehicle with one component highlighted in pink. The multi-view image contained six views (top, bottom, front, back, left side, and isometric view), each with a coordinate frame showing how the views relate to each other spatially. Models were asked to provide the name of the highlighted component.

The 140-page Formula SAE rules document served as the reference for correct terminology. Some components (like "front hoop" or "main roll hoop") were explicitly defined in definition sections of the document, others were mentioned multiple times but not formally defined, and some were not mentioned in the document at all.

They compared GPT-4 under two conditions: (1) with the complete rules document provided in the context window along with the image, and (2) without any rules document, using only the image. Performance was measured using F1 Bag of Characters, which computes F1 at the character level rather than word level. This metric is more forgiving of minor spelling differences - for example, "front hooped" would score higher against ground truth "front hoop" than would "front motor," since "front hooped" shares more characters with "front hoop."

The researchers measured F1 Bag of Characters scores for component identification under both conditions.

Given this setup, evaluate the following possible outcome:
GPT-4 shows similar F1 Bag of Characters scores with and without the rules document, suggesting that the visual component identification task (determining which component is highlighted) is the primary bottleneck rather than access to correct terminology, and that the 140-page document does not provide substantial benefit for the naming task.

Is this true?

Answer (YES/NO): NO